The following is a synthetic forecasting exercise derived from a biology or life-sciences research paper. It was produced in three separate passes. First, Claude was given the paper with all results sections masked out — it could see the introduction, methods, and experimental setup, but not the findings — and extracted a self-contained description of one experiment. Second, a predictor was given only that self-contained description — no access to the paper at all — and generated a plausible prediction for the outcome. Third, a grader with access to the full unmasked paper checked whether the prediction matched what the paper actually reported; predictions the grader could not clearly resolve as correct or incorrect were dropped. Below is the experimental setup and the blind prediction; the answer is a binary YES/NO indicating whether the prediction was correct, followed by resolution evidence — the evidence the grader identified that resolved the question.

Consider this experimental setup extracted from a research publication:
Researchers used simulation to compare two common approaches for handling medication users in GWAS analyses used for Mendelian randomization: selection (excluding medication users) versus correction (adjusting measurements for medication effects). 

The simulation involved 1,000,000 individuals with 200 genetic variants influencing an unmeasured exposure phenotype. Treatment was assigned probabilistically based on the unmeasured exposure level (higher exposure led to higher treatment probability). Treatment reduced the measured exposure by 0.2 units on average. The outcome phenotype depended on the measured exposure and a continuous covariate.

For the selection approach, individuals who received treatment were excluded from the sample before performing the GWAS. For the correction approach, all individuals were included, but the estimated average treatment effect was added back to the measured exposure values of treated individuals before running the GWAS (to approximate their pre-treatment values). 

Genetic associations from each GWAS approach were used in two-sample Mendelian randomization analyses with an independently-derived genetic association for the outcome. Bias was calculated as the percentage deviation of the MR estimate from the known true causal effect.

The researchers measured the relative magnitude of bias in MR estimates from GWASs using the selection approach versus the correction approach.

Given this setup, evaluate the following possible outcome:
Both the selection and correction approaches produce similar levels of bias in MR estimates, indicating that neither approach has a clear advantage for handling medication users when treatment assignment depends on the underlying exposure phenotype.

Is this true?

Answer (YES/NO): NO